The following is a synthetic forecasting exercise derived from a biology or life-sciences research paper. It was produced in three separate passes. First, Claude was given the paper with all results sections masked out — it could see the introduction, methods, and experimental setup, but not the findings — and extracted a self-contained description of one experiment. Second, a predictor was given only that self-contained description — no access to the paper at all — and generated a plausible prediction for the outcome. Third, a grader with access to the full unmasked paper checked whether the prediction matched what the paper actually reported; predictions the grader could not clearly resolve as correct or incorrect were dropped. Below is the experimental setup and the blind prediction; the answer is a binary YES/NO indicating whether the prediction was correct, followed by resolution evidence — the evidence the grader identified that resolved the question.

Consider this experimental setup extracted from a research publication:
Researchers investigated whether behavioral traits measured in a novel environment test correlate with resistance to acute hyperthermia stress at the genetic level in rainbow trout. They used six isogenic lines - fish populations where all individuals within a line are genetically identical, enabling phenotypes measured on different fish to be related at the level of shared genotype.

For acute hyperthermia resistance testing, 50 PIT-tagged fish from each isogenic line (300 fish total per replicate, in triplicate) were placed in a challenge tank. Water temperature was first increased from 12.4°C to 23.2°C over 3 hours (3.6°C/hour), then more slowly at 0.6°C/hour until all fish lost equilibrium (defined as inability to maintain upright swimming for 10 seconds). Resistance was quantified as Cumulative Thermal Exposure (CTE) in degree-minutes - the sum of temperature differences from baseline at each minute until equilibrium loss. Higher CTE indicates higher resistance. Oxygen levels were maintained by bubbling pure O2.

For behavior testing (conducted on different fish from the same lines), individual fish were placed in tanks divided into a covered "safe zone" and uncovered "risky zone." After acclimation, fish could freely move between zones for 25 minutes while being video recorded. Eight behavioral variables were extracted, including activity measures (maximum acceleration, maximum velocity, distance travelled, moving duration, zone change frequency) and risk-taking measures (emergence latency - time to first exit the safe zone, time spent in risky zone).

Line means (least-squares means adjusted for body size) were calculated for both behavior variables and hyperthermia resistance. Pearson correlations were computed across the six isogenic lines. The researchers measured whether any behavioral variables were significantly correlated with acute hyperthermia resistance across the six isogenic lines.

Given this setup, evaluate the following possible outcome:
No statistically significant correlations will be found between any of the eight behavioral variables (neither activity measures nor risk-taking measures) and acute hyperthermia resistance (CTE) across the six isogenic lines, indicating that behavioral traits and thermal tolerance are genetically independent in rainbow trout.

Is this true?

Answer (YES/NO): NO